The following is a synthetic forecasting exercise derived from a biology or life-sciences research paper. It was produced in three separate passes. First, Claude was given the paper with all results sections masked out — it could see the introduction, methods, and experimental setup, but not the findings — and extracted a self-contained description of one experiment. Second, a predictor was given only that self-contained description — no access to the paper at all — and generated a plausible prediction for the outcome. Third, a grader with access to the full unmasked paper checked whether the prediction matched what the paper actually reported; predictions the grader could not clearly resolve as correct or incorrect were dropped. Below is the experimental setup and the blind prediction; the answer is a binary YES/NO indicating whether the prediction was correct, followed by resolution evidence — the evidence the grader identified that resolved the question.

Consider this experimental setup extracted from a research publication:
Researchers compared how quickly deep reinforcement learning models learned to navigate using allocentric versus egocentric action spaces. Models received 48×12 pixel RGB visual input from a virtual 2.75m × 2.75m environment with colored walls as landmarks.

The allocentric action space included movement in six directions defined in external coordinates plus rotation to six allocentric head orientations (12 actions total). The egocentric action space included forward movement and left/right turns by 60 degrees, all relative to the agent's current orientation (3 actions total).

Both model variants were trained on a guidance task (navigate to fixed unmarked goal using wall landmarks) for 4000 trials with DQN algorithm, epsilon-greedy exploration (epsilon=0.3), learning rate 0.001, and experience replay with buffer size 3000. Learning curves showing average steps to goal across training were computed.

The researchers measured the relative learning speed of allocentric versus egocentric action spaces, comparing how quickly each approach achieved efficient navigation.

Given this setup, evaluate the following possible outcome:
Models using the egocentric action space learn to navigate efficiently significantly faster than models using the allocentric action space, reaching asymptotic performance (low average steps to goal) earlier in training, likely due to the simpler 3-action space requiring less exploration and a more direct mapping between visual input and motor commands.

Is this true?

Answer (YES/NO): NO